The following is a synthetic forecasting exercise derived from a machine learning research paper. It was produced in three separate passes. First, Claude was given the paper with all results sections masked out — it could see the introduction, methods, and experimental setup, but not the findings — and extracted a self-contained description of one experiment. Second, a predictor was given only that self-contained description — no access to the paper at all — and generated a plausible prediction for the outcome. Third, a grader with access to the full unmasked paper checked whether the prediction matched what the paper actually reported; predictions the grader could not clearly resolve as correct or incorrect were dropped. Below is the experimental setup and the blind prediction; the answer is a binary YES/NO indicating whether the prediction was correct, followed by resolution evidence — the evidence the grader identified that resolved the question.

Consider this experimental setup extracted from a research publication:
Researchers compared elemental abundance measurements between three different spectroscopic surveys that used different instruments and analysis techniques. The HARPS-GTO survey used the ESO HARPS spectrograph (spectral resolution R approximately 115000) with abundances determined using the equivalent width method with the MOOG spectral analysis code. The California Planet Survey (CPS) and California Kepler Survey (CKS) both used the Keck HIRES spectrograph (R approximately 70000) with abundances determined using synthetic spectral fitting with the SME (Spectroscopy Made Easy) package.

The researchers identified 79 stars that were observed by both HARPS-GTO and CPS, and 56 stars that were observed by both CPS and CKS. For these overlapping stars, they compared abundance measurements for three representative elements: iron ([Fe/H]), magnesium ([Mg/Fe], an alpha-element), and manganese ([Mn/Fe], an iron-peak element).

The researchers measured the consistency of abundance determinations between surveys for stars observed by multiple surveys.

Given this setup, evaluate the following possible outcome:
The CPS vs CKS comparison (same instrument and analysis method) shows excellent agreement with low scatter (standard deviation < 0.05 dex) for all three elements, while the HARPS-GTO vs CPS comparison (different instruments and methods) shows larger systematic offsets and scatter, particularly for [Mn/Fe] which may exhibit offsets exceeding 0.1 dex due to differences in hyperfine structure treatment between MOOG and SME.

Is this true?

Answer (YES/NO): NO